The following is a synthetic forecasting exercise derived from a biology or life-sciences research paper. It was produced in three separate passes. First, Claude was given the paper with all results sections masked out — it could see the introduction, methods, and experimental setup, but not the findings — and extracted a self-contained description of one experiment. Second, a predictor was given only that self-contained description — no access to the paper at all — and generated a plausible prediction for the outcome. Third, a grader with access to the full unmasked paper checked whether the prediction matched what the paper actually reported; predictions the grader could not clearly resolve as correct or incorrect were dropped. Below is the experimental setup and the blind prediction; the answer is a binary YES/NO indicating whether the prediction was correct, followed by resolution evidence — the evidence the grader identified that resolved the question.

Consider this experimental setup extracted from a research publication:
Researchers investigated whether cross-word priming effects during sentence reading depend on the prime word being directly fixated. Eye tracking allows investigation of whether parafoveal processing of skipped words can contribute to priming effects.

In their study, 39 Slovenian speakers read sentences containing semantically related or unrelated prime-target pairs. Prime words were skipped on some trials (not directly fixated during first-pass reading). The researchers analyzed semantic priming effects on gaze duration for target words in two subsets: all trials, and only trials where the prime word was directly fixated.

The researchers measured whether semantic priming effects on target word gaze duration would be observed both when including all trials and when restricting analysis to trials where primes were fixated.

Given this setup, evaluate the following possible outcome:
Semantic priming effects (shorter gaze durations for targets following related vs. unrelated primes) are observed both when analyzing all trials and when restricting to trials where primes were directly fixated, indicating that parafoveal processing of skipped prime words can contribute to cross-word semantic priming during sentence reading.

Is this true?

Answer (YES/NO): YES